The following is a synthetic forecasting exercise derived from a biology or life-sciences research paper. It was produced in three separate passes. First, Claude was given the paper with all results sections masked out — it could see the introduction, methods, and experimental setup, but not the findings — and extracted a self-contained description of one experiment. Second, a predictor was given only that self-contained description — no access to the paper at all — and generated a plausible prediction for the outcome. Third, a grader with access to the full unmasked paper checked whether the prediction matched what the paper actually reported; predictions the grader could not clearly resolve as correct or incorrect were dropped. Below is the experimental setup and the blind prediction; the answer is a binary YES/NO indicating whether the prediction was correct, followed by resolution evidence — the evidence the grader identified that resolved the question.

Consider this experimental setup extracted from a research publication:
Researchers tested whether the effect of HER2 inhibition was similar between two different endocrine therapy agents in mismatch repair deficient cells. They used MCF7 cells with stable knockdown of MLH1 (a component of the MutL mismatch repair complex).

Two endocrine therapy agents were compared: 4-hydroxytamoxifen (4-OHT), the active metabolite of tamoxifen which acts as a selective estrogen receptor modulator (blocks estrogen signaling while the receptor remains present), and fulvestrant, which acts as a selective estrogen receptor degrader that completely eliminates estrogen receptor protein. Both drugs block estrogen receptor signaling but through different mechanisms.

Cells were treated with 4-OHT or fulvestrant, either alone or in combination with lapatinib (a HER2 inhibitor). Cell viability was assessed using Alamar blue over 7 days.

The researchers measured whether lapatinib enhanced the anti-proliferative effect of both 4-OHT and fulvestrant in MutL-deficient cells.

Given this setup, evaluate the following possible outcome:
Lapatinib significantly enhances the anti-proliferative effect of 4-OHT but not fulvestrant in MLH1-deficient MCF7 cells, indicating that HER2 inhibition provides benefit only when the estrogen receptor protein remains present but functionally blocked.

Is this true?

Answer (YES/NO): NO